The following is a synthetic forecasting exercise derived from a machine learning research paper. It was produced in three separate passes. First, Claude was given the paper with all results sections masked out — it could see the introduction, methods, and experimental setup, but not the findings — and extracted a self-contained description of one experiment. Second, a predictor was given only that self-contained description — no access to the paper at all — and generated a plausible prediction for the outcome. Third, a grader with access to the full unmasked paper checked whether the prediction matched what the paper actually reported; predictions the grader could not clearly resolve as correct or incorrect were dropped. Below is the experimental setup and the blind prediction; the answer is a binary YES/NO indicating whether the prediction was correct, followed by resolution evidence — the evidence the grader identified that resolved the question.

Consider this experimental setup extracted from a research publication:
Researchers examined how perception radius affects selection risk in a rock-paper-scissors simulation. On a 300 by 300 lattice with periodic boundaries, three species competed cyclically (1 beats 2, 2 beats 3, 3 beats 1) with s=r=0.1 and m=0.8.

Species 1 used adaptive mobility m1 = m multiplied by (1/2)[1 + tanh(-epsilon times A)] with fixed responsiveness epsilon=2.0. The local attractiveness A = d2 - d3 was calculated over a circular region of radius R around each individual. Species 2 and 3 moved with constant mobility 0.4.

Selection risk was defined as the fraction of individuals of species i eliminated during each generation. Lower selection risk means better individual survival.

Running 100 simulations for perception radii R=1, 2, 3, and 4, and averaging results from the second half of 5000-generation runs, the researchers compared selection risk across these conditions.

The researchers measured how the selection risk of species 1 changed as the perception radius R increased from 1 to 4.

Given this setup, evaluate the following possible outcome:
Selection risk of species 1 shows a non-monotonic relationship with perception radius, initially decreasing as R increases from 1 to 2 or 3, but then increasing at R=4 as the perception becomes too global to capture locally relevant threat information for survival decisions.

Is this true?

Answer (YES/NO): NO